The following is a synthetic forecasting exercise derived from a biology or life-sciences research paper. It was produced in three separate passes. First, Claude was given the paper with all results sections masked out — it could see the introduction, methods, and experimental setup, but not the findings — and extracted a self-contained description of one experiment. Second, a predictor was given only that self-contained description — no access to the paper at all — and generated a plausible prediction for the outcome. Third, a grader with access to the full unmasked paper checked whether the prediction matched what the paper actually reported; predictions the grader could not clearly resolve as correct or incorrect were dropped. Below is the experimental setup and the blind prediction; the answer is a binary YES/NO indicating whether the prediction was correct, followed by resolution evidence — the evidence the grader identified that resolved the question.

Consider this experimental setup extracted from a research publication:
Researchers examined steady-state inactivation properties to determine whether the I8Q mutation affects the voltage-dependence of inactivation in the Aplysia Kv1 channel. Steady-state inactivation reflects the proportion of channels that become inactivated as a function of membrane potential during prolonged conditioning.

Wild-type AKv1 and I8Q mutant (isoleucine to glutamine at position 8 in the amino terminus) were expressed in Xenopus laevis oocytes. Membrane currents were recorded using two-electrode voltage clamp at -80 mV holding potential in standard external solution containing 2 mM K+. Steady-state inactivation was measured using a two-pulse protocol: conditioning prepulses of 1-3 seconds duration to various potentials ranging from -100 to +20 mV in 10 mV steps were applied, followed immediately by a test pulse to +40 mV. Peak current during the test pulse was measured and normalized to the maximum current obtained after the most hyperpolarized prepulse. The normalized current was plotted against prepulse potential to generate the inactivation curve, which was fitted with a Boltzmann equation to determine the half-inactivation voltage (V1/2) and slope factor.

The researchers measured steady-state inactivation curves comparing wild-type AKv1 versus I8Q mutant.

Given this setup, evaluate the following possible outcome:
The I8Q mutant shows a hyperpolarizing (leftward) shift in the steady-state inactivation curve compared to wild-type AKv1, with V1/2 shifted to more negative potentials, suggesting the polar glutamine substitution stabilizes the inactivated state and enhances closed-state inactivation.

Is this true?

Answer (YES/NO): NO